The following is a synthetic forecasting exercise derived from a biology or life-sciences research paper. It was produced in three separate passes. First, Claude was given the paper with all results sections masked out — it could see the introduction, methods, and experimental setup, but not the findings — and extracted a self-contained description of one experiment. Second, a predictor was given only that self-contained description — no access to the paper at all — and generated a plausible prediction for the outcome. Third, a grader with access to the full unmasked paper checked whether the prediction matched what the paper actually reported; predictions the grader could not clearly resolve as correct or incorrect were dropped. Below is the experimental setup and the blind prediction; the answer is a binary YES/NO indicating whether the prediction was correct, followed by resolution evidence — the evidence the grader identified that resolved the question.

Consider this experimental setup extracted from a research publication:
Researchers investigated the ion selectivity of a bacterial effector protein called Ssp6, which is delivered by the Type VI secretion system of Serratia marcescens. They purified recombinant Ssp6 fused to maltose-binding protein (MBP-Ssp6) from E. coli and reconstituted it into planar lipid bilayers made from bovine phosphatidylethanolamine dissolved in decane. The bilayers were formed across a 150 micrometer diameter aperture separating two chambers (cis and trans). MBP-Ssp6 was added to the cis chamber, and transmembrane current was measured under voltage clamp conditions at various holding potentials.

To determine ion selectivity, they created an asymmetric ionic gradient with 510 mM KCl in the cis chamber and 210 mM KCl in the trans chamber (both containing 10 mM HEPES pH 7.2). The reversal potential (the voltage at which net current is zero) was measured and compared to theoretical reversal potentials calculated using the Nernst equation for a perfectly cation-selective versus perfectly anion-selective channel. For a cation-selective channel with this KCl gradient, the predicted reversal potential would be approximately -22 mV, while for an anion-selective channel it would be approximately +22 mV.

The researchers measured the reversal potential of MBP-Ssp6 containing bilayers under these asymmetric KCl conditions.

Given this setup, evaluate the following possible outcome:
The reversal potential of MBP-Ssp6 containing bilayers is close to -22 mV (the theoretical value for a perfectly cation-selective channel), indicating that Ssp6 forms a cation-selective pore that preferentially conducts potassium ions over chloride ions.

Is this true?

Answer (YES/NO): YES